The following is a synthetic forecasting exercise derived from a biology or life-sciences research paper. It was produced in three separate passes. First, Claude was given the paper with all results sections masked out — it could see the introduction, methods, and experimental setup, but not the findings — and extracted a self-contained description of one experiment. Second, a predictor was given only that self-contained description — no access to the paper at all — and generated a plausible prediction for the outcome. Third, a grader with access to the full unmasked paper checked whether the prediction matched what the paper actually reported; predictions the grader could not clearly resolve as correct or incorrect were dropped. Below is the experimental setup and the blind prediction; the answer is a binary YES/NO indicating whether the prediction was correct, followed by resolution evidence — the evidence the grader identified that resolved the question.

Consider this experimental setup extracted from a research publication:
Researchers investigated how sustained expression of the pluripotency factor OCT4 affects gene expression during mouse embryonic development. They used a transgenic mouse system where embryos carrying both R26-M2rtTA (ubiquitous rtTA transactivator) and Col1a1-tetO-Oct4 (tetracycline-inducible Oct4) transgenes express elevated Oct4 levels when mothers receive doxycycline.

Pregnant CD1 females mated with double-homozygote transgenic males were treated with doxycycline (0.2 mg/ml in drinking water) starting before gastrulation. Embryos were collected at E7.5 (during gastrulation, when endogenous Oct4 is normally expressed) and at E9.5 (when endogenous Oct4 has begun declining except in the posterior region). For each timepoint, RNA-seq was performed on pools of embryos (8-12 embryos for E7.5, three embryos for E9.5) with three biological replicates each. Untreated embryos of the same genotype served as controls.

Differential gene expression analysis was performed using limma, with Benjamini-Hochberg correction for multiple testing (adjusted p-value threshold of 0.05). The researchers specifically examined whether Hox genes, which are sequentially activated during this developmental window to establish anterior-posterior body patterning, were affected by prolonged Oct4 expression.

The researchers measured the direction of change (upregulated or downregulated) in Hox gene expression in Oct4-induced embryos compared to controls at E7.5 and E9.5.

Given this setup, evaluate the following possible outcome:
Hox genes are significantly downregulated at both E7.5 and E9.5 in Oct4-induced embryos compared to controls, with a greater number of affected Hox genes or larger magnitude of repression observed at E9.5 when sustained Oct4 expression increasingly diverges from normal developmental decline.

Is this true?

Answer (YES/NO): NO